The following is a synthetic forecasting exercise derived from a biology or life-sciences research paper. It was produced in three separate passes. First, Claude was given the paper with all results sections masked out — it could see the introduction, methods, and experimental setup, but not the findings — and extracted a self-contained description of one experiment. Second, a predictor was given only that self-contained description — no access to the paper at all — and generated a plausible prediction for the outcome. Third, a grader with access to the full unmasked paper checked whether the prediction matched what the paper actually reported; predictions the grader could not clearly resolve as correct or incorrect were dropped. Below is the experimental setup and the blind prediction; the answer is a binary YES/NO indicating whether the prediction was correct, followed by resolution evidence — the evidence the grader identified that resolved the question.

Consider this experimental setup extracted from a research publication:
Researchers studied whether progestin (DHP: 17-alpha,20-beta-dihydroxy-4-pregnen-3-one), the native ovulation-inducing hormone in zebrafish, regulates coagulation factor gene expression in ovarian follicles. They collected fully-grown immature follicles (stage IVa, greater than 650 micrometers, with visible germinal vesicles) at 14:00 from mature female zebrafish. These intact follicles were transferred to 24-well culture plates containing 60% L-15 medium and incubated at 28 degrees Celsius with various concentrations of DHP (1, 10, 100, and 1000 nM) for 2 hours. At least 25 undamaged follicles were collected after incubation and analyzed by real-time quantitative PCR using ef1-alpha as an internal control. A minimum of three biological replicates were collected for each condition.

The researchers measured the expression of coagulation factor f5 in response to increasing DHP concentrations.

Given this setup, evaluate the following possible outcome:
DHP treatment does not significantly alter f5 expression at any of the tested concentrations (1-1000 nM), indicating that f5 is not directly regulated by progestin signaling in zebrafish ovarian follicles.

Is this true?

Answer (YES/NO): NO